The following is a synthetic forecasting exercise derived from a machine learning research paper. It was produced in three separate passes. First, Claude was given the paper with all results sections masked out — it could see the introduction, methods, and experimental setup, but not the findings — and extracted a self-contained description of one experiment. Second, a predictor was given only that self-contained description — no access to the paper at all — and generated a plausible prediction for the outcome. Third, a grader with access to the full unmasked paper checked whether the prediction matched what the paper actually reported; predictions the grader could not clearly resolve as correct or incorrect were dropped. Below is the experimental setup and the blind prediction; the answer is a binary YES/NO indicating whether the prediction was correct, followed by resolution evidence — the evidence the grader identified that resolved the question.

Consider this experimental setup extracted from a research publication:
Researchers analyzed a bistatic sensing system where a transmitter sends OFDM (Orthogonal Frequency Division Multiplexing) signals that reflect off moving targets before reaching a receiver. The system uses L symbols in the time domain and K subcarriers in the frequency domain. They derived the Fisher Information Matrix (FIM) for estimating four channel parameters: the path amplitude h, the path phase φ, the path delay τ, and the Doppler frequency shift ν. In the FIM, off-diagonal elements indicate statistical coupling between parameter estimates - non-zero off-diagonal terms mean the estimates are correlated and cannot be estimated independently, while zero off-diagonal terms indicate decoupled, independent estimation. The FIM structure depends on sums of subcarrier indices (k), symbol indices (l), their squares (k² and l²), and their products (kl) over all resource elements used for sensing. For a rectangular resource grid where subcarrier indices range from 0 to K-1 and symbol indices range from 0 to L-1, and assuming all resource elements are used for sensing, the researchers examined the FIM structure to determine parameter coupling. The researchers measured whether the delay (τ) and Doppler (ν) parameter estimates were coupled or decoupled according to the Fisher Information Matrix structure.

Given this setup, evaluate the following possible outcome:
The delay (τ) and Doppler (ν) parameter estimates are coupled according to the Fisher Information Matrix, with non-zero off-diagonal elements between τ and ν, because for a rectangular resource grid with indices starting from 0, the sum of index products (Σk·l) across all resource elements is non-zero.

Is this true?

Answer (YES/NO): YES